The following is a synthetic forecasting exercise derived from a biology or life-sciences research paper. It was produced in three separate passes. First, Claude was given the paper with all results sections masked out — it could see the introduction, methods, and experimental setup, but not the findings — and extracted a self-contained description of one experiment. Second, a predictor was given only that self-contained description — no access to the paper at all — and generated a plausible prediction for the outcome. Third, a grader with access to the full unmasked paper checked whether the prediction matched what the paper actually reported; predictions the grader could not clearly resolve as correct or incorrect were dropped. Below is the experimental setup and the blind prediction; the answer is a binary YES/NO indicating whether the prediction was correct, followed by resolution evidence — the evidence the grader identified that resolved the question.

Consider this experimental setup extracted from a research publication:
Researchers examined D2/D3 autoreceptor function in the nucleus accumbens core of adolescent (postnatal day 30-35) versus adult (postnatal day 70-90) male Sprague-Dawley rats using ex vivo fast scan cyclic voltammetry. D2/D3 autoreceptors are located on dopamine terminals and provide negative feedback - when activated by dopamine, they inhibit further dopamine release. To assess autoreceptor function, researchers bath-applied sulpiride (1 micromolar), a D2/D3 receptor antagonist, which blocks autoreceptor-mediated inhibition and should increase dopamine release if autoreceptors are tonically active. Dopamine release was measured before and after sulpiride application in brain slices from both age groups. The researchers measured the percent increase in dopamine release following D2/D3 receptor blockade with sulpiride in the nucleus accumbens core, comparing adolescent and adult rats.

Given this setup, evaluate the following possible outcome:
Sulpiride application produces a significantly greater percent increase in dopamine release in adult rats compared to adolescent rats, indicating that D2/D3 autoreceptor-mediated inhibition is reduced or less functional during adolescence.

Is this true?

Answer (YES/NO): NO